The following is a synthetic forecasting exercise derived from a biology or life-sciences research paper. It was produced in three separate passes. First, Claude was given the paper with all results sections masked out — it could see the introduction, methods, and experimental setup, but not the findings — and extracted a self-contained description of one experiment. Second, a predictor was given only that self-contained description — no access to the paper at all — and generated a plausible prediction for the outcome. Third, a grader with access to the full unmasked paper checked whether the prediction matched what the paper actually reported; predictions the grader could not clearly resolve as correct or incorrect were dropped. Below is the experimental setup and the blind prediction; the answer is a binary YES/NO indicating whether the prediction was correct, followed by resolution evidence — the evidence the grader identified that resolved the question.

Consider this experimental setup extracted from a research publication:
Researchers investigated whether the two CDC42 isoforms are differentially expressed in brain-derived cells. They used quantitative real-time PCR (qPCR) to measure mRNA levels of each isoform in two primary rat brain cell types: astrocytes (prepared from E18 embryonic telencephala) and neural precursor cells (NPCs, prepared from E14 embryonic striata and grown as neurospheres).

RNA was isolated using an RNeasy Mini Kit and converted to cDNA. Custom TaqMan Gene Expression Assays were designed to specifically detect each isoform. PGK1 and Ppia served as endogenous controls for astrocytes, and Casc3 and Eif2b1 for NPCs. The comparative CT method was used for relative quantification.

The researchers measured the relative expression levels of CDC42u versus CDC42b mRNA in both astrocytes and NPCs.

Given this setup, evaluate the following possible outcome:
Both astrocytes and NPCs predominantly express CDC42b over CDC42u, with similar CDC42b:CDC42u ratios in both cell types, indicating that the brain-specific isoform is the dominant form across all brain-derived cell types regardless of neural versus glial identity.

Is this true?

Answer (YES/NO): NO